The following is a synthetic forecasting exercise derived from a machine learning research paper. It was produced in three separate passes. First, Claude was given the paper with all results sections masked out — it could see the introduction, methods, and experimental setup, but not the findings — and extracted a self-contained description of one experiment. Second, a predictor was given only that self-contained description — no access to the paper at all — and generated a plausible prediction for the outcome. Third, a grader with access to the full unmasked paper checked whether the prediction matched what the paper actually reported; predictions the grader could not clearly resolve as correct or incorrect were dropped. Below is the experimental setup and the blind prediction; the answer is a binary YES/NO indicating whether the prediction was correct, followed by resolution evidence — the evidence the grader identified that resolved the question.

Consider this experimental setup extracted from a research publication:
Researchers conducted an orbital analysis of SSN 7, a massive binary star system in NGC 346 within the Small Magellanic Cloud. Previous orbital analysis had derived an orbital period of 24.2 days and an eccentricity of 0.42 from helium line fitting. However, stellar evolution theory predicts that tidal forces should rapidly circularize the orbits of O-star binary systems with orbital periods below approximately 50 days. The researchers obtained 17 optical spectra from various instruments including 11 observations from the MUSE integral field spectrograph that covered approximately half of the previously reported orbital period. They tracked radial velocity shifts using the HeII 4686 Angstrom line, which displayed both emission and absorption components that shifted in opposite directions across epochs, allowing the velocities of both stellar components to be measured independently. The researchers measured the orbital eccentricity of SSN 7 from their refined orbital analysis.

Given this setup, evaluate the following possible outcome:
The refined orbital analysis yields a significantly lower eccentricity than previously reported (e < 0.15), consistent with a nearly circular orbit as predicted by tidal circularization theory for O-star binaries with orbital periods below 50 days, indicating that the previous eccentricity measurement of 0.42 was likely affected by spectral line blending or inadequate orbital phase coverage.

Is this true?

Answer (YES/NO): YES